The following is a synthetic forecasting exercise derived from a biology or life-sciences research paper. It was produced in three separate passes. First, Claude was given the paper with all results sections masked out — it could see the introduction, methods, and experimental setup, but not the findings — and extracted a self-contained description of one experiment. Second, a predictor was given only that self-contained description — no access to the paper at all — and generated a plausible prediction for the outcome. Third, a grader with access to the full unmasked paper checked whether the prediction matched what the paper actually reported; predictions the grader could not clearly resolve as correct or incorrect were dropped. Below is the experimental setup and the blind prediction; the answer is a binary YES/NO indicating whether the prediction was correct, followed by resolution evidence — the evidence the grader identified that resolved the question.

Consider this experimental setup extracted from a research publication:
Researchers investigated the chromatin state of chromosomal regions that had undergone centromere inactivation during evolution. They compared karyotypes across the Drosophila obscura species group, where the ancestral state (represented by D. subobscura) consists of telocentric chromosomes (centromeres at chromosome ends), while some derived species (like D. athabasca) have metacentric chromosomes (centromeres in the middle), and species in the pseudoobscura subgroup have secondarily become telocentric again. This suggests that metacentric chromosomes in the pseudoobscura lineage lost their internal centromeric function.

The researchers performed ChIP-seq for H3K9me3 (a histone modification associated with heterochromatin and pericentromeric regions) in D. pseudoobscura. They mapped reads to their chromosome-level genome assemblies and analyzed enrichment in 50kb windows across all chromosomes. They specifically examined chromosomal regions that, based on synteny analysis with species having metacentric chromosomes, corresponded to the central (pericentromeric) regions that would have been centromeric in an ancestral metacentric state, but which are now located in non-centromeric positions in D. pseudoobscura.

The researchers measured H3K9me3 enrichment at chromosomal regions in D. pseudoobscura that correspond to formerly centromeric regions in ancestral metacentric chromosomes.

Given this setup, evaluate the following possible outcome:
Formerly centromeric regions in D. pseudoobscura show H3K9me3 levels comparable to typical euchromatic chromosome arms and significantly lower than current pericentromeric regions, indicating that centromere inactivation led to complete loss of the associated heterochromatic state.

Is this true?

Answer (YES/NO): NO